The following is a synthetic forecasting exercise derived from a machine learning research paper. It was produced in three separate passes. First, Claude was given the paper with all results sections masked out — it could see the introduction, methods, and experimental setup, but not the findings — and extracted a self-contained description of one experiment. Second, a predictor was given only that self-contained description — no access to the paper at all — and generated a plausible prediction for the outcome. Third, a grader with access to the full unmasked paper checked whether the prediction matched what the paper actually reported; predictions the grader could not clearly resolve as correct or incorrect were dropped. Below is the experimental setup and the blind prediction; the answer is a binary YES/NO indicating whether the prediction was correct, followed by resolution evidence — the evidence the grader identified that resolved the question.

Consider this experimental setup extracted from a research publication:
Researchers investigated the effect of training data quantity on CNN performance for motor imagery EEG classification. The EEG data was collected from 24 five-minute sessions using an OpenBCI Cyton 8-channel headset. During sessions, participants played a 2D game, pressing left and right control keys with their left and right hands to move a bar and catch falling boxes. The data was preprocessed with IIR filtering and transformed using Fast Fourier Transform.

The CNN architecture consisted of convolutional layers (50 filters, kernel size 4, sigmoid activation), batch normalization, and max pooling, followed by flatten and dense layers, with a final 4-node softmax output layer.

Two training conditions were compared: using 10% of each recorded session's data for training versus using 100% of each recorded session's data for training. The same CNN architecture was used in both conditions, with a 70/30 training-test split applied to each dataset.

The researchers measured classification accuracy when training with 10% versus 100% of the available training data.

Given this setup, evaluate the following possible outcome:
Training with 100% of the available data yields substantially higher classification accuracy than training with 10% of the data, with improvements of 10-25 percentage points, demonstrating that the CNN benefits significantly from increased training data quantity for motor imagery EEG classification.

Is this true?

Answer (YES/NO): NO